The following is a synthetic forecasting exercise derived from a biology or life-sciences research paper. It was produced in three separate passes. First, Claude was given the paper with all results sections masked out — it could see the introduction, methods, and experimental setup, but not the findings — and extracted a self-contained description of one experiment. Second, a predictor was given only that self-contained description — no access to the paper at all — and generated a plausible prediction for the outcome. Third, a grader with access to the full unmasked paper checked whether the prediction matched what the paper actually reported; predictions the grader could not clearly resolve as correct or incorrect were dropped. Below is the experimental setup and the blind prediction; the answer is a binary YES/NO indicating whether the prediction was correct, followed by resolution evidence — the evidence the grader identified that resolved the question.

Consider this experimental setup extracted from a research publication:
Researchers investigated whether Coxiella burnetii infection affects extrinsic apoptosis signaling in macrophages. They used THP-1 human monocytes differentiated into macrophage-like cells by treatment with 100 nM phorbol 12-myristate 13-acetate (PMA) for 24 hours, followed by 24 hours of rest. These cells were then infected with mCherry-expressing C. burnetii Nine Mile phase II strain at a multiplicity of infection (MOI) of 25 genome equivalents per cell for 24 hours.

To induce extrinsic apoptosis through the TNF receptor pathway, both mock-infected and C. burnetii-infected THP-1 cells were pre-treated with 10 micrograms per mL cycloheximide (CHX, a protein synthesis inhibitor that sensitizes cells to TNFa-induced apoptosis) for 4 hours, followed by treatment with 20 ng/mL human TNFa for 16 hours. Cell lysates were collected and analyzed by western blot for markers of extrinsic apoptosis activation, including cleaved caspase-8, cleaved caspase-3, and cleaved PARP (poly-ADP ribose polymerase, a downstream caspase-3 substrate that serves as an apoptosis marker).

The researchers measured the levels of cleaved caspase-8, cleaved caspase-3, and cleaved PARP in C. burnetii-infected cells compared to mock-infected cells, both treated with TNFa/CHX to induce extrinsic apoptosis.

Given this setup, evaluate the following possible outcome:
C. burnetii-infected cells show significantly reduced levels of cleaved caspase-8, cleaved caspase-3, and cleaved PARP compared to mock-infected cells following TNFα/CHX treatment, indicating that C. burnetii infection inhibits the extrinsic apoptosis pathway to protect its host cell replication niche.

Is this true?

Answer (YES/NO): YES